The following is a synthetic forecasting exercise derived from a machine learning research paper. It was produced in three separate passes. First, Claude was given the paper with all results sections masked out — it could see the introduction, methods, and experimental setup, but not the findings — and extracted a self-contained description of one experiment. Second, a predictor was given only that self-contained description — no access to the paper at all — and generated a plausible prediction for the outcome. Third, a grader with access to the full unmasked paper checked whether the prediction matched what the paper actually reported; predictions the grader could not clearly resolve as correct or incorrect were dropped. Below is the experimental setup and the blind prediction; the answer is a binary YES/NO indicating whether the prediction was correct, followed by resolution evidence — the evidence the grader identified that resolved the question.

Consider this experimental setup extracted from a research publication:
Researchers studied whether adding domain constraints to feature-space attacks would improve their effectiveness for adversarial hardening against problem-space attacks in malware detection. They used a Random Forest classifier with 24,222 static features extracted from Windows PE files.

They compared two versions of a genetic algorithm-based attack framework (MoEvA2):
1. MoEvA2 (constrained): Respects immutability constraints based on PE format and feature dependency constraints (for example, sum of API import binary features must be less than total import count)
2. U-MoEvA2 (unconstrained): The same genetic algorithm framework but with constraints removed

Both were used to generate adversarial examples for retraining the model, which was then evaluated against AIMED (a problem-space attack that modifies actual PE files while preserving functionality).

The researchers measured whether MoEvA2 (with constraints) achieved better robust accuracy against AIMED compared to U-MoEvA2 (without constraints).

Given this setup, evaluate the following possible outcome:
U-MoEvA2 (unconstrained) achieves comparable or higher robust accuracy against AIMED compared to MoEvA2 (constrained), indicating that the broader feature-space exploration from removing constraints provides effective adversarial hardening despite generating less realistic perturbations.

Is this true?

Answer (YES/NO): NO